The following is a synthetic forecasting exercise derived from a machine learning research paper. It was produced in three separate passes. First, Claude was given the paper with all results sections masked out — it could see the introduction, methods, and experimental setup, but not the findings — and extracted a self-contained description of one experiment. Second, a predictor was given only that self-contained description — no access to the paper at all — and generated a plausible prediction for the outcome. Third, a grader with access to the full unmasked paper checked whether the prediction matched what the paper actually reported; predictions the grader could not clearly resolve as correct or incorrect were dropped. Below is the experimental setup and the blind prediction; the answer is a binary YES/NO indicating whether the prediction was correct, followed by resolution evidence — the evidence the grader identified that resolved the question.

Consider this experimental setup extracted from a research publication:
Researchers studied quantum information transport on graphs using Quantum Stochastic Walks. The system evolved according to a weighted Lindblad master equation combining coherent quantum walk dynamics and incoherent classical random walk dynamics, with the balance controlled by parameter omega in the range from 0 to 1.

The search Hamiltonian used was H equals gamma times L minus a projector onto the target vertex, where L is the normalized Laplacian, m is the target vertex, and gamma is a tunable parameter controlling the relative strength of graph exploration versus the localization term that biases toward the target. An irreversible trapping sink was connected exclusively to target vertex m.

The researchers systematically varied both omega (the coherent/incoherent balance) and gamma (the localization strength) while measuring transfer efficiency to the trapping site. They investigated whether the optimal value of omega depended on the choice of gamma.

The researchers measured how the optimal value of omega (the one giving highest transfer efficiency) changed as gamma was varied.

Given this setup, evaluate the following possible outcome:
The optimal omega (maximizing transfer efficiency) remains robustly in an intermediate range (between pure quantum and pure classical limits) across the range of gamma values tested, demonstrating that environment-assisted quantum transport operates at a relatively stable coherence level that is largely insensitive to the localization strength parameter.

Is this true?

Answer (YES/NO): NO